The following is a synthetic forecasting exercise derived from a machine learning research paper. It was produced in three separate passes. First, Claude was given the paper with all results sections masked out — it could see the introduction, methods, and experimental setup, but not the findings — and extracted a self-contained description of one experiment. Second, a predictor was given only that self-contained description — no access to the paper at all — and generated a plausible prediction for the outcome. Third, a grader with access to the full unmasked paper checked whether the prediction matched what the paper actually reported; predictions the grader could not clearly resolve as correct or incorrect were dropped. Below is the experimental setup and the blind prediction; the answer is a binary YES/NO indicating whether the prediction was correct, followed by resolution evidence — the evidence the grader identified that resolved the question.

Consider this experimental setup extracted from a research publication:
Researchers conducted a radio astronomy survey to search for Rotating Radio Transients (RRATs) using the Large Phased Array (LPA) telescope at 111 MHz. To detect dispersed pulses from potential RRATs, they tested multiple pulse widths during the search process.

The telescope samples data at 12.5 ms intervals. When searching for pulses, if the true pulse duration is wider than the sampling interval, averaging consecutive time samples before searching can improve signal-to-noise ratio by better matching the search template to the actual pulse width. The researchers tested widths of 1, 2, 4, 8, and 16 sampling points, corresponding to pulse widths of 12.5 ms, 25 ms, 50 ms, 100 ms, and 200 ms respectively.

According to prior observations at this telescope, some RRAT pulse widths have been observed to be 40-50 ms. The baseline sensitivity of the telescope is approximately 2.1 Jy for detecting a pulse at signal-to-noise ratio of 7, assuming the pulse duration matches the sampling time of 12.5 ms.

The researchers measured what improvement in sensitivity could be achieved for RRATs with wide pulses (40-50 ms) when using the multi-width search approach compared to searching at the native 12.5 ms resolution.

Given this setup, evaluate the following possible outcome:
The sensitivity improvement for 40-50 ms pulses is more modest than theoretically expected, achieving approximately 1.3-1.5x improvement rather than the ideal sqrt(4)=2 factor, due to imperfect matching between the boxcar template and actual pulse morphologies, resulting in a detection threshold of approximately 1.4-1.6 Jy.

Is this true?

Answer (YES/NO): NO